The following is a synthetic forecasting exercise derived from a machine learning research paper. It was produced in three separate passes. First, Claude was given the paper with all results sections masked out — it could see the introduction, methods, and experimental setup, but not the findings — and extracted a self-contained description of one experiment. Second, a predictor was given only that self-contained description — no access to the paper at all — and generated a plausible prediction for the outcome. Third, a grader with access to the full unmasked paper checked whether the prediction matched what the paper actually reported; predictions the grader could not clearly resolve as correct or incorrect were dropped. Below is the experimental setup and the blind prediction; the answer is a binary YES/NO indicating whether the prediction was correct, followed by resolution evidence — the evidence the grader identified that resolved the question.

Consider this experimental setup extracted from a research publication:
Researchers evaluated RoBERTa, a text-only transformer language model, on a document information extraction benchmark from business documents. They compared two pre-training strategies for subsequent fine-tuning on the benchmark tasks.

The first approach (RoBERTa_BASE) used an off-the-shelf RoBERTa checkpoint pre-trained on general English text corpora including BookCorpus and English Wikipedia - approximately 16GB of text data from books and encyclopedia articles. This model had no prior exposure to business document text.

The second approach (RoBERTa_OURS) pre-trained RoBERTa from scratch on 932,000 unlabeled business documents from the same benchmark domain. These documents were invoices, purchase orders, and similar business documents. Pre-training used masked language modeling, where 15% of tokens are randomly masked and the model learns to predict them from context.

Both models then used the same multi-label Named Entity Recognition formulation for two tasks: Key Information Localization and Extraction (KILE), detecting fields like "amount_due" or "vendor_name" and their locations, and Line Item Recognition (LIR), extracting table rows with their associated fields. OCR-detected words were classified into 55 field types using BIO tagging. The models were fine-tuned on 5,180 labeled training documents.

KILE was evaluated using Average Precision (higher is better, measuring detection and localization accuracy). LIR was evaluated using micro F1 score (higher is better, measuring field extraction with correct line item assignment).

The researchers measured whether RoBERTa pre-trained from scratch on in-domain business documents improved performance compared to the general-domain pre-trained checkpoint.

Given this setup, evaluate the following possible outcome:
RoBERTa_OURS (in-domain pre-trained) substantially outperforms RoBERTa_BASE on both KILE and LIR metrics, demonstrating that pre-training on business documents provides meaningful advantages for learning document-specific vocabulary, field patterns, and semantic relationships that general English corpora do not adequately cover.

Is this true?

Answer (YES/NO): NO